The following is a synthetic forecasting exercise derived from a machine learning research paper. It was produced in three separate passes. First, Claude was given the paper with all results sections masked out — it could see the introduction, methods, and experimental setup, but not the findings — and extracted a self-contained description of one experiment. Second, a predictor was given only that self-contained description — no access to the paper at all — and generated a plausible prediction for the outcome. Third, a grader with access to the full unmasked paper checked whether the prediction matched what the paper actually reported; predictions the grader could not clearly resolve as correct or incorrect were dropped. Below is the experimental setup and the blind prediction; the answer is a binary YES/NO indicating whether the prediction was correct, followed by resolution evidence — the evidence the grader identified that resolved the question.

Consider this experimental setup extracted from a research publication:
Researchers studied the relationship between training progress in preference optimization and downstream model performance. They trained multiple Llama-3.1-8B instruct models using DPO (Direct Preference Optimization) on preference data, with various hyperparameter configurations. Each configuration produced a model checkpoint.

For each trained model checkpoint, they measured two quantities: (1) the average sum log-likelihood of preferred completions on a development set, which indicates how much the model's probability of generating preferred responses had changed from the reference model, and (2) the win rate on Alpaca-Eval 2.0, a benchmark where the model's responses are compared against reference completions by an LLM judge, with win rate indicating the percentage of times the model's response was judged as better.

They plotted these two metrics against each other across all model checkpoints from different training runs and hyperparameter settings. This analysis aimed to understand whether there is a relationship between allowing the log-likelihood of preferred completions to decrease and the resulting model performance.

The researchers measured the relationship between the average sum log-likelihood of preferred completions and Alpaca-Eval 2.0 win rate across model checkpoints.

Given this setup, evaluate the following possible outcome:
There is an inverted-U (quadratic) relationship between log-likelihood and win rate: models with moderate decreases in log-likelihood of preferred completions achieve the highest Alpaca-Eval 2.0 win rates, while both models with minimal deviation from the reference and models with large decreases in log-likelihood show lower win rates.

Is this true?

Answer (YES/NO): YES